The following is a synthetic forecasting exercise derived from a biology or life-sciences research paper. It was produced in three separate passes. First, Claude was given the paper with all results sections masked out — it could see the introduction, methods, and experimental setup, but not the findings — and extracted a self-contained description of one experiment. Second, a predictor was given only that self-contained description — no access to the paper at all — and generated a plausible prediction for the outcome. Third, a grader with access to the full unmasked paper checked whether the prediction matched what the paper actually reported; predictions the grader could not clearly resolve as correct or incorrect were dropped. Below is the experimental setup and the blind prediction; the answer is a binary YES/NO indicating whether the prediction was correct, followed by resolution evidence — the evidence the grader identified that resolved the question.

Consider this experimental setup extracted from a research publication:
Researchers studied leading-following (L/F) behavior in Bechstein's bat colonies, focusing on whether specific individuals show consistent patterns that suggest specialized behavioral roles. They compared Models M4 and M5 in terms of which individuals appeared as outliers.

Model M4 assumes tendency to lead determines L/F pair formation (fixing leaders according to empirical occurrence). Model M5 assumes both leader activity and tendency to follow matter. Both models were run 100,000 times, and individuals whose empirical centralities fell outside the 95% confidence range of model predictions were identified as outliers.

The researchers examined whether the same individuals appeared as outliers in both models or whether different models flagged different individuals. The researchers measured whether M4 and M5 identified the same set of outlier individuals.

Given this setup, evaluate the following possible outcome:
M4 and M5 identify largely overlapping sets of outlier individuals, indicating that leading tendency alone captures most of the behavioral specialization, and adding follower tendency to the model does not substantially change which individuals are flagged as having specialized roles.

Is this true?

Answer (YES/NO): NO